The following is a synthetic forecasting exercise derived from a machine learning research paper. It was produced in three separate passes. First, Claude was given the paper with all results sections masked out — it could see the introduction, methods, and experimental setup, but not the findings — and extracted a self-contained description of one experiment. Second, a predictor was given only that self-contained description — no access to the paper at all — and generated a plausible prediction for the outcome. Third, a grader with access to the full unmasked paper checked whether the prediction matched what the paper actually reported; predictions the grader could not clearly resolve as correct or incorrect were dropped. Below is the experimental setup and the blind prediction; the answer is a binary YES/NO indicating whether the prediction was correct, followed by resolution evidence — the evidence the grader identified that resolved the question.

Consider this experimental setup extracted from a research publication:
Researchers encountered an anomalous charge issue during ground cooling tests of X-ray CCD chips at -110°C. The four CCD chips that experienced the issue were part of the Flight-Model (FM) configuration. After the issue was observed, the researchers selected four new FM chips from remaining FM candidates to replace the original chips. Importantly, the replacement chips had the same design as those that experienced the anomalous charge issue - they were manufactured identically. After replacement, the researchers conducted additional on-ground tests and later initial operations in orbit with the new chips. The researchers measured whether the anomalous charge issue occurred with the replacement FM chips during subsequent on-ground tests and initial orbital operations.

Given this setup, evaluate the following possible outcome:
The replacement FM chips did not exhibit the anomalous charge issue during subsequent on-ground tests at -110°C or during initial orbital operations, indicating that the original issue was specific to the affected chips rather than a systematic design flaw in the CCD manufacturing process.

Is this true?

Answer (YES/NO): NO